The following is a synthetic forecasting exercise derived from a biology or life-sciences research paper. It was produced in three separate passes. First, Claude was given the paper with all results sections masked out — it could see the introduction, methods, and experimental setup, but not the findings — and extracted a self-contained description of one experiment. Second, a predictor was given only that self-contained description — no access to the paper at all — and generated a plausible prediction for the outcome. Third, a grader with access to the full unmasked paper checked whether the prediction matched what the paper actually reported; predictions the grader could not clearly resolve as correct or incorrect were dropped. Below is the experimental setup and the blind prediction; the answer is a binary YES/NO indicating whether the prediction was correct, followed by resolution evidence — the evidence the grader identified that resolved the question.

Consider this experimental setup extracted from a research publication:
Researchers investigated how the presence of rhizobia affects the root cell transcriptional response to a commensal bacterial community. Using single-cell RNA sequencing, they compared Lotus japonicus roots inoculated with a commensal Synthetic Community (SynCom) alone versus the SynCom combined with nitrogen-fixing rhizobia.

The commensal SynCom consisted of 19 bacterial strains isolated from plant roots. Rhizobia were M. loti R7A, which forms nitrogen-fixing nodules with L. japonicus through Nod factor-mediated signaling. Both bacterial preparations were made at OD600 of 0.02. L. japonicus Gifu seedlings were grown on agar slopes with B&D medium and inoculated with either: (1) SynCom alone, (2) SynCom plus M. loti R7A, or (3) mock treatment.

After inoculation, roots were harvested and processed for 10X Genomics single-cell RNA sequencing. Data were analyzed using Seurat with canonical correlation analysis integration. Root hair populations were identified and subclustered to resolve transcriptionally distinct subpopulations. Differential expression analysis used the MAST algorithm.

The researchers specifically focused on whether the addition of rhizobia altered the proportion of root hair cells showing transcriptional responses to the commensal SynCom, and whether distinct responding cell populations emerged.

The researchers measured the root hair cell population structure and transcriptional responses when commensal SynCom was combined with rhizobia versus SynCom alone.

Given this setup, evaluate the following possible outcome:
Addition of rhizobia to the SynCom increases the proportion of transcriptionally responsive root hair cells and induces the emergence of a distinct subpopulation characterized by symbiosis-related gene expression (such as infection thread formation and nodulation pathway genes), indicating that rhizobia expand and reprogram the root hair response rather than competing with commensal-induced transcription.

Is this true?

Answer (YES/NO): NO